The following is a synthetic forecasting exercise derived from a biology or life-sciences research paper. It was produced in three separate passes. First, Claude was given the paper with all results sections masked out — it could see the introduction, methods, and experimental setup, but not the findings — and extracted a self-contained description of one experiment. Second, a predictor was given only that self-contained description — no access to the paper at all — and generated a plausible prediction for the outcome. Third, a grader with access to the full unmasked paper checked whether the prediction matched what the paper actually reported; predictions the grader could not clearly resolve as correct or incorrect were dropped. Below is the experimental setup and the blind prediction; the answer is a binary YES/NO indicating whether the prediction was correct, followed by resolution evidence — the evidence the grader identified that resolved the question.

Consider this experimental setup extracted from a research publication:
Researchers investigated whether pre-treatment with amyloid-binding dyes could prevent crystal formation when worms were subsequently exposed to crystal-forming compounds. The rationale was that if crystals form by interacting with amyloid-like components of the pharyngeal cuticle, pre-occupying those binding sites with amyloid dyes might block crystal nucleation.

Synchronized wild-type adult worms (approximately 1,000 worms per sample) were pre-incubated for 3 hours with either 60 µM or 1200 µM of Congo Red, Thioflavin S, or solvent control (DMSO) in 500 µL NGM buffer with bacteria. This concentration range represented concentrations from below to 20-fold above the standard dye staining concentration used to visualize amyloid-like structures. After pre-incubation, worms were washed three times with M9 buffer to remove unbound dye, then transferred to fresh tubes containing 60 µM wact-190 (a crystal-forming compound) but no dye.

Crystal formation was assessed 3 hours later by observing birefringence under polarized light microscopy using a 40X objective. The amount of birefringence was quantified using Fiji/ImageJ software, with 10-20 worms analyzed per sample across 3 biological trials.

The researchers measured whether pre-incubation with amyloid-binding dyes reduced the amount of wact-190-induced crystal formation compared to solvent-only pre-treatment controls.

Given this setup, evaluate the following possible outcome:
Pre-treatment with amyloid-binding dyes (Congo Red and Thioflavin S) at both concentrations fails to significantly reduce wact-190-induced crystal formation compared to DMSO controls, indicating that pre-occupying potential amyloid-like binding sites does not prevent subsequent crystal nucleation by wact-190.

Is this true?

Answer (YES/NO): NO